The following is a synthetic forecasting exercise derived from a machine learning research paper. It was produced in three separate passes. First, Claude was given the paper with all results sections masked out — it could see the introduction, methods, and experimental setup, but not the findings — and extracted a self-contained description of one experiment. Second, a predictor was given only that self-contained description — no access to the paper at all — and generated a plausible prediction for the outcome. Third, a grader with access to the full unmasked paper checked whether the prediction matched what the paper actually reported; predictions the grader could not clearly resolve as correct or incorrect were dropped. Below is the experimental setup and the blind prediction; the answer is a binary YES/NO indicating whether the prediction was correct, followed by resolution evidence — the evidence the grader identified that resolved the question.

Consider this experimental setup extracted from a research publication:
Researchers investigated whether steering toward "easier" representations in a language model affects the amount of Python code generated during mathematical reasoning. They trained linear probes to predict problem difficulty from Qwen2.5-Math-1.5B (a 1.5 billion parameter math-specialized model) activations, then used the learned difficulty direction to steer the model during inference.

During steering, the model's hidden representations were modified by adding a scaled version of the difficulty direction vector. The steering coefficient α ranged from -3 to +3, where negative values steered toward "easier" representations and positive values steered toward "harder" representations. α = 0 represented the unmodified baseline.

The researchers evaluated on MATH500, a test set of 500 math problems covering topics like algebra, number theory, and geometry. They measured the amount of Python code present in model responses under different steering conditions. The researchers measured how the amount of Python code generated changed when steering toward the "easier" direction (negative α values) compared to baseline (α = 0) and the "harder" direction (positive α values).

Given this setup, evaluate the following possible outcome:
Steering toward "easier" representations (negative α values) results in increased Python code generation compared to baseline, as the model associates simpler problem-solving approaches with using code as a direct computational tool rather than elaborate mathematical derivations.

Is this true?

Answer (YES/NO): YES